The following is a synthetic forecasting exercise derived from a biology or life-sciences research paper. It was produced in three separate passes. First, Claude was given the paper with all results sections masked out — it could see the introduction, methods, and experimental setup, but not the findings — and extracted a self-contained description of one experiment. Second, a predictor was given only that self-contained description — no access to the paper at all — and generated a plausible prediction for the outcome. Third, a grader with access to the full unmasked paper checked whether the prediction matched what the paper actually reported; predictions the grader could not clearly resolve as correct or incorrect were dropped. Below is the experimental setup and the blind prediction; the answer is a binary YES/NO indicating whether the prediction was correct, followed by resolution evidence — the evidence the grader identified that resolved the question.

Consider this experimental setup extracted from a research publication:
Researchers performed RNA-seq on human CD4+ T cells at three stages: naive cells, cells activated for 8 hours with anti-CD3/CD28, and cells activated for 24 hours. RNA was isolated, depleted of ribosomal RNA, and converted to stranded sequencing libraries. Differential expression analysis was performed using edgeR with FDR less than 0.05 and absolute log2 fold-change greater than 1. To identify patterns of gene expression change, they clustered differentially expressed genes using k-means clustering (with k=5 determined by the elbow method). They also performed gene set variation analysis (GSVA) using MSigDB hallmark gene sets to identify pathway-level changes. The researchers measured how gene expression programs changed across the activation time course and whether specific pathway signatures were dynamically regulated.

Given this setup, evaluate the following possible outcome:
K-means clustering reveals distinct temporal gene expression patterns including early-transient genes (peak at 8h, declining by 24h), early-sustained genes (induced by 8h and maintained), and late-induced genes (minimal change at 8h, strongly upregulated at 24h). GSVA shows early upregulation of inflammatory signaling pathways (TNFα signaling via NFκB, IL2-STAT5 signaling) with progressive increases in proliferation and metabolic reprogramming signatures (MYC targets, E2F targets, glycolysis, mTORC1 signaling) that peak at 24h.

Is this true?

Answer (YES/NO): NO